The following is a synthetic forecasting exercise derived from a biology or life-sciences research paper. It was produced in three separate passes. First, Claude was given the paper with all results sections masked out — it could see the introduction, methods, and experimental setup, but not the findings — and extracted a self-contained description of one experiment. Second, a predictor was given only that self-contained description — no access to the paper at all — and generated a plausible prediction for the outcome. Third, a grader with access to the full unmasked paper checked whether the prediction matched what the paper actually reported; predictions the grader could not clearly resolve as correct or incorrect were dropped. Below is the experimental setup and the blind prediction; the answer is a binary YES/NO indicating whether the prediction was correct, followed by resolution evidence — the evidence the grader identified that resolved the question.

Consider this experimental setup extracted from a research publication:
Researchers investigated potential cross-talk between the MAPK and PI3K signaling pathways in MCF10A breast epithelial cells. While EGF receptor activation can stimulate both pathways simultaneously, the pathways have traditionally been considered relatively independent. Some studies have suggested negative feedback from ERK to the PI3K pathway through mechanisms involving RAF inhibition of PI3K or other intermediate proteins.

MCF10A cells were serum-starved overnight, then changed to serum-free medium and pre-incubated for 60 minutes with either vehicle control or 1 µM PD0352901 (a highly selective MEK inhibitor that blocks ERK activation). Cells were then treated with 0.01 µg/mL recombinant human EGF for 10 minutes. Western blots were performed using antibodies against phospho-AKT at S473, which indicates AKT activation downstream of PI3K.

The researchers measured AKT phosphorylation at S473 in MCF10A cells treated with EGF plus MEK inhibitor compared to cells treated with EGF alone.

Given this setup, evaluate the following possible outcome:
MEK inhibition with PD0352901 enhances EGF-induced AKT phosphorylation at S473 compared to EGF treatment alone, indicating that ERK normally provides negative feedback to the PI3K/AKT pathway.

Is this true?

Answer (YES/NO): NO